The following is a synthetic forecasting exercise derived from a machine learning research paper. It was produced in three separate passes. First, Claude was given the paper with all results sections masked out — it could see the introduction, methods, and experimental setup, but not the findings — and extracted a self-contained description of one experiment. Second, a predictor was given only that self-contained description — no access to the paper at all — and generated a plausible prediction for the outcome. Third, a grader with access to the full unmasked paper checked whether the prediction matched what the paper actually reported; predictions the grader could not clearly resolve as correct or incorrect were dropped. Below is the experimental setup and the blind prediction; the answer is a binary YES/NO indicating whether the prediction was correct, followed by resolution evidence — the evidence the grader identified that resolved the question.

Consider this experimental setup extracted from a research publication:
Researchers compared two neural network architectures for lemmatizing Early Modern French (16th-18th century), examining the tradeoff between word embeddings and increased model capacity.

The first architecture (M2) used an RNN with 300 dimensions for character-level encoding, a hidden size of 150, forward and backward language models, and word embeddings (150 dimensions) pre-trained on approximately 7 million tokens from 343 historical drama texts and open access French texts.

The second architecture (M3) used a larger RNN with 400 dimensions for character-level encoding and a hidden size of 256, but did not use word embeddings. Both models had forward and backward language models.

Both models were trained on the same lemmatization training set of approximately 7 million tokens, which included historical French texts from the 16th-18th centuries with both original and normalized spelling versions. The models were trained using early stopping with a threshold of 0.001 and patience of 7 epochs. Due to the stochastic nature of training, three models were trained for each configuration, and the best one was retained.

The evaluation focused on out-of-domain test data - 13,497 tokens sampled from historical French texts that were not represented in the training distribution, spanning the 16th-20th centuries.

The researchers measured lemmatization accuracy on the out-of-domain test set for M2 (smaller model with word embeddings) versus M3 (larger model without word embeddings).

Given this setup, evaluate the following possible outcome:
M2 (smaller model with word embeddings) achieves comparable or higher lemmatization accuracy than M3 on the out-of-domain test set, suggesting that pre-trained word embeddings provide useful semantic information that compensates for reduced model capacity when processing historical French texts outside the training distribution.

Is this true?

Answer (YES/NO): NO